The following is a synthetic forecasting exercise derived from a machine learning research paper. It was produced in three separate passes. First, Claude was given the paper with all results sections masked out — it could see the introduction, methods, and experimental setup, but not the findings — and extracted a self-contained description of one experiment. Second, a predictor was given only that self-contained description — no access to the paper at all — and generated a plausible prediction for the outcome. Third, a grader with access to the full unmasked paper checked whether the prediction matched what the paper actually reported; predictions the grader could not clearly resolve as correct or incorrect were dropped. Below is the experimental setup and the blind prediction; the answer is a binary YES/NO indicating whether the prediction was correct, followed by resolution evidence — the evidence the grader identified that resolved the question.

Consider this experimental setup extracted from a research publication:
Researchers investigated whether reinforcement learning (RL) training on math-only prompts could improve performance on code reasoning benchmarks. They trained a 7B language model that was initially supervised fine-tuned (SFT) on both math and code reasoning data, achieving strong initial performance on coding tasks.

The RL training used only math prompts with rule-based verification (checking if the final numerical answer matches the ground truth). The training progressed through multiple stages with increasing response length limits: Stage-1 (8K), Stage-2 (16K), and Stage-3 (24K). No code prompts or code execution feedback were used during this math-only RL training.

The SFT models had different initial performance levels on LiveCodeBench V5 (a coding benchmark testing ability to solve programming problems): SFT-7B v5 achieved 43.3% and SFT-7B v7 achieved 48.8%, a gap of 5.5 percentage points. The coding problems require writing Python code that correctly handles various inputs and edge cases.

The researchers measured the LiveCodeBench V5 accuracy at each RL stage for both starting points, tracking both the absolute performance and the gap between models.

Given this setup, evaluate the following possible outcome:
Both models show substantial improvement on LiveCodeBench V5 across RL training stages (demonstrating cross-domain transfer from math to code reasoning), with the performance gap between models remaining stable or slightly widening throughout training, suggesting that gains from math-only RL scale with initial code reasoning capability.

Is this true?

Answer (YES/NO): NO